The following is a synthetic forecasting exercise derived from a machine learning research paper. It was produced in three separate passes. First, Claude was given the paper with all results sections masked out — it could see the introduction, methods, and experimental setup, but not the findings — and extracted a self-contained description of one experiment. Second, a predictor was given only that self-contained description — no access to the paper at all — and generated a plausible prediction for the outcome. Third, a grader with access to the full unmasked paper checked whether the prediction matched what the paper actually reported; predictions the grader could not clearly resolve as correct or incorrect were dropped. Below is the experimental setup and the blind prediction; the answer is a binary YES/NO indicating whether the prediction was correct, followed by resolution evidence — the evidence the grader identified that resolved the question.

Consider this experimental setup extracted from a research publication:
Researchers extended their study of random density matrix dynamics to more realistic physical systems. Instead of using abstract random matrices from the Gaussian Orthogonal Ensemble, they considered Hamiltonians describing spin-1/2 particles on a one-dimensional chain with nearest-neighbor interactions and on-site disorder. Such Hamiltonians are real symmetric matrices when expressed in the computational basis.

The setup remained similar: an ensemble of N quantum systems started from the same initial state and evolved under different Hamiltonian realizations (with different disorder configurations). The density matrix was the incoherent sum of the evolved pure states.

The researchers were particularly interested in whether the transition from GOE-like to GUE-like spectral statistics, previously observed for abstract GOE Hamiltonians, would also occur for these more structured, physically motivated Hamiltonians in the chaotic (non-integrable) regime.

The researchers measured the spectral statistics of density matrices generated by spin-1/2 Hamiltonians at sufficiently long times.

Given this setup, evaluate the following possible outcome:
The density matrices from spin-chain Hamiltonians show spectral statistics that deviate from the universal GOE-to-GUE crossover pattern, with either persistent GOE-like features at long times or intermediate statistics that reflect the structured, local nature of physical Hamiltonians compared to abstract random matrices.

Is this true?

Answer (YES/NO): NO